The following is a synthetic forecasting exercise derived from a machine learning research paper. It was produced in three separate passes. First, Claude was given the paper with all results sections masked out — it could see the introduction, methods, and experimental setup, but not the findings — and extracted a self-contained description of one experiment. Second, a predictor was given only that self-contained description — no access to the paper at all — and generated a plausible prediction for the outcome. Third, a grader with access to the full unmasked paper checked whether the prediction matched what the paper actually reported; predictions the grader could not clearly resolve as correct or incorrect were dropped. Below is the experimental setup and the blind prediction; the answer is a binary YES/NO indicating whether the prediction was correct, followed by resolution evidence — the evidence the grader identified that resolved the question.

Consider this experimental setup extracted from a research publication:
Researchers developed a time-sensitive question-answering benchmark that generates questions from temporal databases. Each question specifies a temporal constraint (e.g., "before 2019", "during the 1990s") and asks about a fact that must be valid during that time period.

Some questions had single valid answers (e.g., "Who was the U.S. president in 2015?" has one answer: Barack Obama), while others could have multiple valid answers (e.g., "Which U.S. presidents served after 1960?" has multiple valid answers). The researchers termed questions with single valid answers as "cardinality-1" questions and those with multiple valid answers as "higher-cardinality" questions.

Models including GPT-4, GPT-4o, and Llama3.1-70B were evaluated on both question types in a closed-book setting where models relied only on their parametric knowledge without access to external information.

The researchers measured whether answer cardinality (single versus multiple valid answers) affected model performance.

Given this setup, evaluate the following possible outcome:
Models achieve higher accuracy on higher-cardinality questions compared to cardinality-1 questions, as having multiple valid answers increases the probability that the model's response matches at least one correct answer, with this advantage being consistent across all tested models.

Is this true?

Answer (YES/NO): NO